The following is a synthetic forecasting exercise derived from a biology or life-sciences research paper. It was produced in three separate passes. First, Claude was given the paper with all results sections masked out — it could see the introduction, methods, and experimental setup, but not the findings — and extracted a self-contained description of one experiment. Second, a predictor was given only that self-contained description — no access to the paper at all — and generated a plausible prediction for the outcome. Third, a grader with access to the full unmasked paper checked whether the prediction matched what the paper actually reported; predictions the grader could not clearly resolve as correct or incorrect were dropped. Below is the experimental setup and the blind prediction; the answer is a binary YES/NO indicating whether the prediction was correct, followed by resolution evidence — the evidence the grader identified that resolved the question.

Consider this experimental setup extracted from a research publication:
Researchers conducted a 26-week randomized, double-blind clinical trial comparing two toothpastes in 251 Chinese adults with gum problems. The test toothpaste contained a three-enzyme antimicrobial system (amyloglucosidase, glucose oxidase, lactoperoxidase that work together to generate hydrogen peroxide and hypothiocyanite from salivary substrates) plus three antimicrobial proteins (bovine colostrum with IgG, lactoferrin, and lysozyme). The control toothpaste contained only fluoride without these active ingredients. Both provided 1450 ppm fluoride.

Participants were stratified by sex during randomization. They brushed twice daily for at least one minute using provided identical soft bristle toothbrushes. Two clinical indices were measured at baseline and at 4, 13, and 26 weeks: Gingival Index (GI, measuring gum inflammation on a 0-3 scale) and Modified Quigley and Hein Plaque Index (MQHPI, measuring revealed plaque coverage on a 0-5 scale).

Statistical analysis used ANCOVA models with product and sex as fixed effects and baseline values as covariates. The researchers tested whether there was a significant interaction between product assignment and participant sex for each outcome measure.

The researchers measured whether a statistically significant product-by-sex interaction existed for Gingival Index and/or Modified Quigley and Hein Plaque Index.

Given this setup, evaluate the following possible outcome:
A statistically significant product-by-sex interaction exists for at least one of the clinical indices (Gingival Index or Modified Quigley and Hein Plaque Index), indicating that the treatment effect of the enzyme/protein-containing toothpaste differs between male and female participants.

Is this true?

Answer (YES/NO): YES